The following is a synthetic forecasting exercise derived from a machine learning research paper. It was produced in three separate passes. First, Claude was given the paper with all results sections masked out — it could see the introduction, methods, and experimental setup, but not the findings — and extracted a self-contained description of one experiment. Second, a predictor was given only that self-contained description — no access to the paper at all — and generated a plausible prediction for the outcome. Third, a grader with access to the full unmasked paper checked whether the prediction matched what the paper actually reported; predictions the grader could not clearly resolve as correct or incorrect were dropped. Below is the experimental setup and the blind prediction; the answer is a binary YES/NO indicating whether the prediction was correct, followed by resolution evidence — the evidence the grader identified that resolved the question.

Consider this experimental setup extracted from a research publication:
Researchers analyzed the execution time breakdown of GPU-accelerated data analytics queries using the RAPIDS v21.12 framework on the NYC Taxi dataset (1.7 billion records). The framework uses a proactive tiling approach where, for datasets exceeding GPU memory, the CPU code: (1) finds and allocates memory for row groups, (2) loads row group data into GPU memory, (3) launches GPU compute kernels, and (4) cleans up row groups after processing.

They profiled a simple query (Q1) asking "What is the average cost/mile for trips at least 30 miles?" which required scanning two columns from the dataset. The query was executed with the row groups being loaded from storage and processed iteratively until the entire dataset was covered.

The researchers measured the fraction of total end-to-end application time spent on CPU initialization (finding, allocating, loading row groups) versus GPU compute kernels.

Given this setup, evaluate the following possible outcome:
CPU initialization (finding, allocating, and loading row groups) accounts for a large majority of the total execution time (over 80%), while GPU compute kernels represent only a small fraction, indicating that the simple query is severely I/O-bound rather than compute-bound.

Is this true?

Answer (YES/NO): NO